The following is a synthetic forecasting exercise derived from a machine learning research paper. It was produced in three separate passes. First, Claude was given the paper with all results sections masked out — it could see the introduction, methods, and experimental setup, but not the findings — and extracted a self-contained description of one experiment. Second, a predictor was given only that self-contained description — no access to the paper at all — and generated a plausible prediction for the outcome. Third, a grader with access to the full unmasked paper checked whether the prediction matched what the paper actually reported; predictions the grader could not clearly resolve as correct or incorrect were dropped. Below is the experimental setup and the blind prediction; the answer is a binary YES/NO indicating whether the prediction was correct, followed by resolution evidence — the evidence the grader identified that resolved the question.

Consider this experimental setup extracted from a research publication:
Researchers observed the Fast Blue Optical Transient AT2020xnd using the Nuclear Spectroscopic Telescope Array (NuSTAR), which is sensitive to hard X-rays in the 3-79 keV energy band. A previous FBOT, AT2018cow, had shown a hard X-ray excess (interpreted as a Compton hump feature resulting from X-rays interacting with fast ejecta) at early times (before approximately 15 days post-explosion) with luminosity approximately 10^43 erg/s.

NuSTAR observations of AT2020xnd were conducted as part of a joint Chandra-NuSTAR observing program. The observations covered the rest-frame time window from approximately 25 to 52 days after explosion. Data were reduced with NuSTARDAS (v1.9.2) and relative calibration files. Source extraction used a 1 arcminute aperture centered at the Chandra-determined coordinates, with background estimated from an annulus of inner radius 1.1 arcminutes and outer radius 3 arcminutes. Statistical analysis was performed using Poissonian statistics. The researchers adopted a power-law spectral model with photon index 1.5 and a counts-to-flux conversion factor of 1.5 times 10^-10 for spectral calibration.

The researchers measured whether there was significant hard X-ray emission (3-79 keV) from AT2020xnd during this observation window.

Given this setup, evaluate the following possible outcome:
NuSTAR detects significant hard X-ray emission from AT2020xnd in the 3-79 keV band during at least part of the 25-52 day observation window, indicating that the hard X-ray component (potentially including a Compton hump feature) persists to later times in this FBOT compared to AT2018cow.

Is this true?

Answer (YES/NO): NO